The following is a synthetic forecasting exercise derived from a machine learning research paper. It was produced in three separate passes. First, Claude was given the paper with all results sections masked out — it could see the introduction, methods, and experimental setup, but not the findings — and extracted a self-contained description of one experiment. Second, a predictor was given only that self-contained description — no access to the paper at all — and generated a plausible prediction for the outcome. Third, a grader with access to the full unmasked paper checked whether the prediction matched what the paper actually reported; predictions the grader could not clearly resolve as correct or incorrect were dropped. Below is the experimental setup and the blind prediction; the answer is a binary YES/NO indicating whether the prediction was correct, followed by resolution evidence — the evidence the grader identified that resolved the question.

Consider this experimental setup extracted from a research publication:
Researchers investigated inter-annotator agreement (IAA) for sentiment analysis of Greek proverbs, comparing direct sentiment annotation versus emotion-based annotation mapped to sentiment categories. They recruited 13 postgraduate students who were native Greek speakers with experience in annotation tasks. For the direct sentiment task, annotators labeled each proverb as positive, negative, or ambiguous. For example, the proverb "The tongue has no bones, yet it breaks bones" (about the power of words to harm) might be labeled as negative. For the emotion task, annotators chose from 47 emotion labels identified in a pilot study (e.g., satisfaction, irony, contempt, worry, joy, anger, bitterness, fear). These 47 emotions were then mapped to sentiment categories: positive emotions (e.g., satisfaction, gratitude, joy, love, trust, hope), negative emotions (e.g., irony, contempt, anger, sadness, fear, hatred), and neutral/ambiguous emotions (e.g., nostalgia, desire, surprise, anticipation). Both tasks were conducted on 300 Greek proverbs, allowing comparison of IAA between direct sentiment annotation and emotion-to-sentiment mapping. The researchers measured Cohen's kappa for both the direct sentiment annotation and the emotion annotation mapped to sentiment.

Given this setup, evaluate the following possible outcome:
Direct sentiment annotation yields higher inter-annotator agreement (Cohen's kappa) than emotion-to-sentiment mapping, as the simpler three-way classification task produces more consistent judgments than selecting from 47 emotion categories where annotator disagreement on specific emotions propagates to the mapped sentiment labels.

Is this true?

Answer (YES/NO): YES